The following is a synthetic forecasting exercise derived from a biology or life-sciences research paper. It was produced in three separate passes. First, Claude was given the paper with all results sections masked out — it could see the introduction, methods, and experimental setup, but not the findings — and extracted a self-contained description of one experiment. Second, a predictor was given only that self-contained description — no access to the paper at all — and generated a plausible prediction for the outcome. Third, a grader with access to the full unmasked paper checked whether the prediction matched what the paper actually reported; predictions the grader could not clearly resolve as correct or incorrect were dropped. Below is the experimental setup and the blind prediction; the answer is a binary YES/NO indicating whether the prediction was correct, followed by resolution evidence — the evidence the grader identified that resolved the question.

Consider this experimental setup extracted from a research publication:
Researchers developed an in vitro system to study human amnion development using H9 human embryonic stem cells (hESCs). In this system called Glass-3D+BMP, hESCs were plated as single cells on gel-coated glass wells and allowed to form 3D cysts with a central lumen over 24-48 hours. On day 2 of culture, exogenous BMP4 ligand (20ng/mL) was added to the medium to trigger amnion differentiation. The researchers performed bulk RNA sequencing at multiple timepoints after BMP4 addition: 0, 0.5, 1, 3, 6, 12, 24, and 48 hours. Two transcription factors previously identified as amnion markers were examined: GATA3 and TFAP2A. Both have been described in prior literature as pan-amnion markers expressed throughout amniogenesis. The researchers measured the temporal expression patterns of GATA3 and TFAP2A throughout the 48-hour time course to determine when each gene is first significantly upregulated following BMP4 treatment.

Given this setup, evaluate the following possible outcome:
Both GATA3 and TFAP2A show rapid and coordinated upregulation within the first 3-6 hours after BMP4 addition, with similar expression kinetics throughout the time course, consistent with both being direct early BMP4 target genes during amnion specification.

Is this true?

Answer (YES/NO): NO